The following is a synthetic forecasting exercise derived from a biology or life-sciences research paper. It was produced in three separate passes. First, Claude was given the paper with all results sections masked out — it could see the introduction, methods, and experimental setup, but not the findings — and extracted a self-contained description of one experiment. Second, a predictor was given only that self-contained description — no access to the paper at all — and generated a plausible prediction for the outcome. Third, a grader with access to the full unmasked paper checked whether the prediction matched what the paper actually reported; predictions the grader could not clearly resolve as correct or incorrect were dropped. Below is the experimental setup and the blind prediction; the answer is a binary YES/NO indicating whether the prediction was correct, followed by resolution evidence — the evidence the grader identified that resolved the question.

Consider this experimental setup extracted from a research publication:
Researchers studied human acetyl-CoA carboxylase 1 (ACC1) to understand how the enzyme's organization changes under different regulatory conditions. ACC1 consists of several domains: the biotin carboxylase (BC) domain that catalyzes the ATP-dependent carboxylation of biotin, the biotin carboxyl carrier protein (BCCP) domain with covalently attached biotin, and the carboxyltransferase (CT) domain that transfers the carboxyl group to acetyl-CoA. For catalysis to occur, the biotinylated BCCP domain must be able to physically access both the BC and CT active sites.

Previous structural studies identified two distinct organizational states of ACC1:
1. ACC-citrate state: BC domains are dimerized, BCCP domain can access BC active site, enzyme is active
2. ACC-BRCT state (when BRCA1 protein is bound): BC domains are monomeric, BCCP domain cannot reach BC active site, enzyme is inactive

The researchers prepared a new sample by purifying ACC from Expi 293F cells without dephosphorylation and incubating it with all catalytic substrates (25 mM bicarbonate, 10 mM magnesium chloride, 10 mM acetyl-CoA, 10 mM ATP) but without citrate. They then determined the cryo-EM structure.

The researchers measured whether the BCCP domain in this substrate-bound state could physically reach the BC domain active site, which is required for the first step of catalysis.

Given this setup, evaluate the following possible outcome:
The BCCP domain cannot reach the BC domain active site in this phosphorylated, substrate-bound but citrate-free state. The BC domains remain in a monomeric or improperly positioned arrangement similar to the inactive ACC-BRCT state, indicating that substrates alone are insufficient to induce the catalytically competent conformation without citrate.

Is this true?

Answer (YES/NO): YES